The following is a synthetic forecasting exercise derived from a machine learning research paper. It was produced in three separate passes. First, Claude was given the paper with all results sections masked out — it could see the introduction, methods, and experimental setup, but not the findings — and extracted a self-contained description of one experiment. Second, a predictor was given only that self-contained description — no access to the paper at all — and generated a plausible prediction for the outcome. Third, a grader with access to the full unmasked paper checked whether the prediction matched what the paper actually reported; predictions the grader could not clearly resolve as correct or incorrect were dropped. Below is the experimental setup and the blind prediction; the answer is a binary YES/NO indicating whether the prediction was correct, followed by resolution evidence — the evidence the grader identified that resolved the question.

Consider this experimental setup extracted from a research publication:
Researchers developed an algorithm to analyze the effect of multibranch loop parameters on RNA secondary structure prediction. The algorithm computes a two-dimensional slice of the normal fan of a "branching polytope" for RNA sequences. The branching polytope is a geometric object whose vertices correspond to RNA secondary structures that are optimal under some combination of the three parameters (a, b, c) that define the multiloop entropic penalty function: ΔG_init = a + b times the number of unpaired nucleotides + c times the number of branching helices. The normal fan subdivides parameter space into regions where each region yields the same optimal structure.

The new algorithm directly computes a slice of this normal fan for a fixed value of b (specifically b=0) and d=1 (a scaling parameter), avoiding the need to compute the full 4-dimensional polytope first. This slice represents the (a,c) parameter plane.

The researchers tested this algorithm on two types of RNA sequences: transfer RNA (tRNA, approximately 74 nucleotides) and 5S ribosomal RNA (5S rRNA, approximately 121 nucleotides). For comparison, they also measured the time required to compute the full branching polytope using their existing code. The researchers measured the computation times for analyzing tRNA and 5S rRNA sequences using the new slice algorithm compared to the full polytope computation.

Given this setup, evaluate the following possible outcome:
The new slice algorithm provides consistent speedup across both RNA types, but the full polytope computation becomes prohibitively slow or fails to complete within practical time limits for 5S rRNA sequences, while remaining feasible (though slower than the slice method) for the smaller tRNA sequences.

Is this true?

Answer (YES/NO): NO